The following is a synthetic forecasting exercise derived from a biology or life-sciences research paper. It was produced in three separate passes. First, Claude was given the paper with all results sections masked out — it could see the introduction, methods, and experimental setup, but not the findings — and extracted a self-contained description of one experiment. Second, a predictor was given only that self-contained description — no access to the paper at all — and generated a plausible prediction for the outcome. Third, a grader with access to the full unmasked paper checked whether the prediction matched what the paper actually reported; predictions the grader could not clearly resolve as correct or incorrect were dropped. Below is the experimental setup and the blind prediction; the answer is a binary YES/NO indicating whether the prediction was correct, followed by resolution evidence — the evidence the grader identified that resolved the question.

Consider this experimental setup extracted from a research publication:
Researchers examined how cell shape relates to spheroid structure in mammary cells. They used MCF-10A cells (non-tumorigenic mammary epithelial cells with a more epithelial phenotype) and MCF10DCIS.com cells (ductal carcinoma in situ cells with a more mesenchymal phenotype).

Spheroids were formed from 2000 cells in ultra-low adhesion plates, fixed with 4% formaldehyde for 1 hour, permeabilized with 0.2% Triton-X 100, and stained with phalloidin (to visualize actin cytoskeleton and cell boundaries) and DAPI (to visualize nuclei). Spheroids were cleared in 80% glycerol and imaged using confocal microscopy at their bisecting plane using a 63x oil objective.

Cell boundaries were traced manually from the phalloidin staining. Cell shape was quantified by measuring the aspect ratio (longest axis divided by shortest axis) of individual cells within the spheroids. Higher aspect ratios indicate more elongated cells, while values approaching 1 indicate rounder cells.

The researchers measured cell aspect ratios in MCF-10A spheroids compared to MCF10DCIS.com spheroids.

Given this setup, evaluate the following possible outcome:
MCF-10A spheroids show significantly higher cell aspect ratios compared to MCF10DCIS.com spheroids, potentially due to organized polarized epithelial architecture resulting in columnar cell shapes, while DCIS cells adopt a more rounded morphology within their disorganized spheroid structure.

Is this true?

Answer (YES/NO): NO